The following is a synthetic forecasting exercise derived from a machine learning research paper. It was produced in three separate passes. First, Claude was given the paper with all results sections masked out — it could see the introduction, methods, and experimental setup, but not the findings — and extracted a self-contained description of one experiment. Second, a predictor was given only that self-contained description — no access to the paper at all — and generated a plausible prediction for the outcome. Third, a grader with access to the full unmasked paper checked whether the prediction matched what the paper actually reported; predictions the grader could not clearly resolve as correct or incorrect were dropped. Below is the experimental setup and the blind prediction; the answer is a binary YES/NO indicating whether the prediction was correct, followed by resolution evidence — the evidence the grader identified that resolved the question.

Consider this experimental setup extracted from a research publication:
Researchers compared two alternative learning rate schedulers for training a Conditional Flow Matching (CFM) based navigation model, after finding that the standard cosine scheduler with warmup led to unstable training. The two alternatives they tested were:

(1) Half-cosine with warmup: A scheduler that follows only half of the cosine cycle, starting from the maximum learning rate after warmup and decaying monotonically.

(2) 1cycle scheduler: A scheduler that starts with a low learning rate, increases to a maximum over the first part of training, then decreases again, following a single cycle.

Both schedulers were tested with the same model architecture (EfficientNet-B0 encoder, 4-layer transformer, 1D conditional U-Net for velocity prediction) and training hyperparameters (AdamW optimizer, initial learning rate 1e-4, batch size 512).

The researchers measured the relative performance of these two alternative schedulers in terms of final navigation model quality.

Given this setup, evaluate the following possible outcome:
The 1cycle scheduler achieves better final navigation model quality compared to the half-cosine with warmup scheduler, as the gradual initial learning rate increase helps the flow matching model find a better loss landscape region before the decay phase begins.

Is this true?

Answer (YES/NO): NO